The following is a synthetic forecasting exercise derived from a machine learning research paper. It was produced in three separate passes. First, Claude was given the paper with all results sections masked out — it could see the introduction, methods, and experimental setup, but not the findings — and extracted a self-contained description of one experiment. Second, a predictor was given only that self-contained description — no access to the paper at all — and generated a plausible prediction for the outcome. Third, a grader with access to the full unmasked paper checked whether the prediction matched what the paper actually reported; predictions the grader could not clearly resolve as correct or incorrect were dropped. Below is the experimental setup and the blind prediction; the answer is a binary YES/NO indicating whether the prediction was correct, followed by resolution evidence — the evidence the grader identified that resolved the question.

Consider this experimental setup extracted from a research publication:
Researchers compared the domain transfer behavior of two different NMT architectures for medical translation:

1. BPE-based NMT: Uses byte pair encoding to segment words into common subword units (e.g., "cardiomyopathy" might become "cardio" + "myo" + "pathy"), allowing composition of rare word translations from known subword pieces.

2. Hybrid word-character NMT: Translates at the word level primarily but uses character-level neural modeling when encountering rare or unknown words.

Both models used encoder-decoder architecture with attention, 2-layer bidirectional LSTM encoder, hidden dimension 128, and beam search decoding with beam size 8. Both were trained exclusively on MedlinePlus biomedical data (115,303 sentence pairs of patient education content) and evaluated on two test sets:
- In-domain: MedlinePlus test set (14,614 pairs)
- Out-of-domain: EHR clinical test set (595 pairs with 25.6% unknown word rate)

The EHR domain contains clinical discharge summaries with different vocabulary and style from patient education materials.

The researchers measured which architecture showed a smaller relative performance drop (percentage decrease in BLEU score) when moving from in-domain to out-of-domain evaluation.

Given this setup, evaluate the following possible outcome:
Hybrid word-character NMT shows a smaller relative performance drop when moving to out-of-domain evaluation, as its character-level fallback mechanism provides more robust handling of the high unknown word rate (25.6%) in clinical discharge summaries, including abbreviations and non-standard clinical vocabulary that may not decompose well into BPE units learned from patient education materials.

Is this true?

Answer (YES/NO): YES